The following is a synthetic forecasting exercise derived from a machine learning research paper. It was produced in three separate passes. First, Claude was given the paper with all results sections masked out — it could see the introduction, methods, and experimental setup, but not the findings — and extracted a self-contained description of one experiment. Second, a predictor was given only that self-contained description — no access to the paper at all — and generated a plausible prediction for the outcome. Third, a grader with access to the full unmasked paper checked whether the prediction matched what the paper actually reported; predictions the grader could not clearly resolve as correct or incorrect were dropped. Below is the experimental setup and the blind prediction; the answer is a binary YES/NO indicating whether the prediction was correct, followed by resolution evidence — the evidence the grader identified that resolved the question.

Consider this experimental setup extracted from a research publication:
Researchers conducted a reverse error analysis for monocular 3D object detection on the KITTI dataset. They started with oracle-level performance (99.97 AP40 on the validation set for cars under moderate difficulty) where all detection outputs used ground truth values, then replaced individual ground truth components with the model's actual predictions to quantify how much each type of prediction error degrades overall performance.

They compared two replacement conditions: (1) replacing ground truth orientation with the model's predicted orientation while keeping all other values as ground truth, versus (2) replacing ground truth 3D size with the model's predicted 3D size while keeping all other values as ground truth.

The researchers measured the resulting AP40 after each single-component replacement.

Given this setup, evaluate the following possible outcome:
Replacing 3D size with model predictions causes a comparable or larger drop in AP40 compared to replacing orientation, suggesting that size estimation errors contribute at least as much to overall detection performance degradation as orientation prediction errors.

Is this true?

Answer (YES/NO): NO